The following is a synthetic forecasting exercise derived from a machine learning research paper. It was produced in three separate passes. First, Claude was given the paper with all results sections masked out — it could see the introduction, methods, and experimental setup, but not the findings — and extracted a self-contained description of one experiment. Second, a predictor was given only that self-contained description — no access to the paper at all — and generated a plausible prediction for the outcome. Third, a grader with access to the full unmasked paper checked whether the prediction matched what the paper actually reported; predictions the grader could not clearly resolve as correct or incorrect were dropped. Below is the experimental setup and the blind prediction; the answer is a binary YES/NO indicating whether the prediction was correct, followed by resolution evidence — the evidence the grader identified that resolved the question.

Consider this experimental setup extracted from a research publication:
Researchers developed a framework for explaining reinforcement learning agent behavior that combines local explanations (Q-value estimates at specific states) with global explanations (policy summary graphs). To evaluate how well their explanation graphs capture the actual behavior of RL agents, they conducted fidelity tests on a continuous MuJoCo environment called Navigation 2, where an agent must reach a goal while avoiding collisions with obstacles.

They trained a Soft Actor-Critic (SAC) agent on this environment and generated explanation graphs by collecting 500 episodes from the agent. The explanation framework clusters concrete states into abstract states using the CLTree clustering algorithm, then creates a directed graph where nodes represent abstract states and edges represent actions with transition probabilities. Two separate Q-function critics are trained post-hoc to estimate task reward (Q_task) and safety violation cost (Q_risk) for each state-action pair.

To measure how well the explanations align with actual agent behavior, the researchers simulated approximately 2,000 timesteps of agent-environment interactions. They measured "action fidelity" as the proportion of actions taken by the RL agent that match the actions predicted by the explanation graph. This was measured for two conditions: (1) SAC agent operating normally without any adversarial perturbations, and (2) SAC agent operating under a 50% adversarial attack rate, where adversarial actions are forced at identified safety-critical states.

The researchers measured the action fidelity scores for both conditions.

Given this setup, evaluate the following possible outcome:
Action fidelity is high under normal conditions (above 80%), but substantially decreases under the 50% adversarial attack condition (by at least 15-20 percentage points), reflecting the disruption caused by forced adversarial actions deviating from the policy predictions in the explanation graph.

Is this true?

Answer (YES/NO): NO